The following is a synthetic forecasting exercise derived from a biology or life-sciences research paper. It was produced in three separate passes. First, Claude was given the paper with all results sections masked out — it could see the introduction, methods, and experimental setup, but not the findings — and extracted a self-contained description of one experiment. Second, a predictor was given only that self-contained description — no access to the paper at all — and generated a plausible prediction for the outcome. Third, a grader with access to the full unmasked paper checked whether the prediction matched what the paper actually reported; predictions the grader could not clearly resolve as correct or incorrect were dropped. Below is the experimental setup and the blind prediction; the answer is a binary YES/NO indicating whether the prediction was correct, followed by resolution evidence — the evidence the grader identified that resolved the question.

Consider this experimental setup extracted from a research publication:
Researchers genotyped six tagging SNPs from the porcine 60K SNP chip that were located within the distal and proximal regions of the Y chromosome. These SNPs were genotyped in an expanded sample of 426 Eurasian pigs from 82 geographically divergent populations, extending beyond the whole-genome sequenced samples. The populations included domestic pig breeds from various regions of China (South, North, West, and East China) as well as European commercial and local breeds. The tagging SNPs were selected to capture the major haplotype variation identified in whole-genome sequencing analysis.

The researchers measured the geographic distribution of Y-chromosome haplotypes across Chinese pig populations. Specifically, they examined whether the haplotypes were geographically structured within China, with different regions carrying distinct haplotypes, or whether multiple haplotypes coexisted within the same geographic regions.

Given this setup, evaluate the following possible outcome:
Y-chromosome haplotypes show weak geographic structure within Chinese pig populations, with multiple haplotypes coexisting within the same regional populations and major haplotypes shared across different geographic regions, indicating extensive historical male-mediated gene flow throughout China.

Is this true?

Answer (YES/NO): YES